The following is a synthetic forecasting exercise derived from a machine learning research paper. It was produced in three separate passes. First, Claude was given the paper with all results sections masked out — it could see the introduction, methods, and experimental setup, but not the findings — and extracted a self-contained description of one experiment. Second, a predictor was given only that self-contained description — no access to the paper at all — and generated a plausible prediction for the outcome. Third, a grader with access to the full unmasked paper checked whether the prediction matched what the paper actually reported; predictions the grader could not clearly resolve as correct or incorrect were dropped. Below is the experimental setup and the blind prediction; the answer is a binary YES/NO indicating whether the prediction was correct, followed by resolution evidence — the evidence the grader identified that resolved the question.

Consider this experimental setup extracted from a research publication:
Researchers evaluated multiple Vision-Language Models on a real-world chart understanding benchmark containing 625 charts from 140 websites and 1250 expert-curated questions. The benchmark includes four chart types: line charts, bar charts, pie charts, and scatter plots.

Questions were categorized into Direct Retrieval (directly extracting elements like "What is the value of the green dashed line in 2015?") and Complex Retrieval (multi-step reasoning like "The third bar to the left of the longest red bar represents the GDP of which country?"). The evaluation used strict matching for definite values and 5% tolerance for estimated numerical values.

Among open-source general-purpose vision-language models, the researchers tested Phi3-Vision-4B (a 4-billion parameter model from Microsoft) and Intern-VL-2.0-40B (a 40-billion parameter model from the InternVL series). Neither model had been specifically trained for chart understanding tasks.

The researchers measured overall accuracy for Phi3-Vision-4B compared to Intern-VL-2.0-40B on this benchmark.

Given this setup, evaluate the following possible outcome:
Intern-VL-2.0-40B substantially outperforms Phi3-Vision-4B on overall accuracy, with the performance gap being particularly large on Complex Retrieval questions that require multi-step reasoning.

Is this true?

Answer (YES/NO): YES